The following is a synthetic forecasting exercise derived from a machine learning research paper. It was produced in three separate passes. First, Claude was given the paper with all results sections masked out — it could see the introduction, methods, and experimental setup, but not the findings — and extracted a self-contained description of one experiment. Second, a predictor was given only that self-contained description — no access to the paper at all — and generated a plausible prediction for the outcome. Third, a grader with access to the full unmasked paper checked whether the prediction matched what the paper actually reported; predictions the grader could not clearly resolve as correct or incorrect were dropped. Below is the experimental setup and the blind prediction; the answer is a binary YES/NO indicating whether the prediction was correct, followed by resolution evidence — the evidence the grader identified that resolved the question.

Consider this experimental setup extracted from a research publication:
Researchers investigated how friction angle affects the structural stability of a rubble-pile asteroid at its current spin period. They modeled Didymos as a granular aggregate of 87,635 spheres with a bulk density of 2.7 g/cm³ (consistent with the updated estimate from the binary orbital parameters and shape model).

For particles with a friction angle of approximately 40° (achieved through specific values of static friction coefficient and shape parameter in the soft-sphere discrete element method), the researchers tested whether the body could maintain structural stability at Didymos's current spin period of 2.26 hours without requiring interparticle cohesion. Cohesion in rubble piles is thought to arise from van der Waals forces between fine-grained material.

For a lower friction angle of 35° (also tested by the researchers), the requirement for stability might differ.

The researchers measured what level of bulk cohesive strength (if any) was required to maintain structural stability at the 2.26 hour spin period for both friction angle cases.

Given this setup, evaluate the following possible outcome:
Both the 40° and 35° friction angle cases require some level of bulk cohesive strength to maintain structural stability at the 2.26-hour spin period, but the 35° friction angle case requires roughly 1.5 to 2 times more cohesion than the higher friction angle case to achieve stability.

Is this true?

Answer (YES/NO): NO